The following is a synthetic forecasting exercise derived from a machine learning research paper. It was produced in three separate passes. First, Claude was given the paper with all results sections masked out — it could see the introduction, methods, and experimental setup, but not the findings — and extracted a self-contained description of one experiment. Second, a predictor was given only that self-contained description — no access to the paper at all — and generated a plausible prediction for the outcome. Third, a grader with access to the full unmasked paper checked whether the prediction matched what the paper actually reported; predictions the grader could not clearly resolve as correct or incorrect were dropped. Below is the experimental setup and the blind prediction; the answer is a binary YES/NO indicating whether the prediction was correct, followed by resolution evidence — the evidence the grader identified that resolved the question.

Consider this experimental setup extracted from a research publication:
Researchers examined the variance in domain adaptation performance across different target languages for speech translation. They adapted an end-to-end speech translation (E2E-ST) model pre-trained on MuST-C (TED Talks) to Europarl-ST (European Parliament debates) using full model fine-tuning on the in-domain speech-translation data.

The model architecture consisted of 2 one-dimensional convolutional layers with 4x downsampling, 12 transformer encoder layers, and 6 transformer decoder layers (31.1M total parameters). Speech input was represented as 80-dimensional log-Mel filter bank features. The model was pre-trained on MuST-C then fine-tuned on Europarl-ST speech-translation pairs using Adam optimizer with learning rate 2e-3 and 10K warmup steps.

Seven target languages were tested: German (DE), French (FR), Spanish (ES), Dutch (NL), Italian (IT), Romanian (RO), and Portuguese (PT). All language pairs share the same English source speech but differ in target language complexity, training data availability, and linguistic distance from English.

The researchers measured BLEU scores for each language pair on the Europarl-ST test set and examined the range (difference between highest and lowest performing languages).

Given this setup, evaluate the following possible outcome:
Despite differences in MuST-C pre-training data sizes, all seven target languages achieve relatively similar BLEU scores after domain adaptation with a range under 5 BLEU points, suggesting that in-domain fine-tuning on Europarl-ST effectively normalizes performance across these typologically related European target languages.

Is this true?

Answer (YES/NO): NO